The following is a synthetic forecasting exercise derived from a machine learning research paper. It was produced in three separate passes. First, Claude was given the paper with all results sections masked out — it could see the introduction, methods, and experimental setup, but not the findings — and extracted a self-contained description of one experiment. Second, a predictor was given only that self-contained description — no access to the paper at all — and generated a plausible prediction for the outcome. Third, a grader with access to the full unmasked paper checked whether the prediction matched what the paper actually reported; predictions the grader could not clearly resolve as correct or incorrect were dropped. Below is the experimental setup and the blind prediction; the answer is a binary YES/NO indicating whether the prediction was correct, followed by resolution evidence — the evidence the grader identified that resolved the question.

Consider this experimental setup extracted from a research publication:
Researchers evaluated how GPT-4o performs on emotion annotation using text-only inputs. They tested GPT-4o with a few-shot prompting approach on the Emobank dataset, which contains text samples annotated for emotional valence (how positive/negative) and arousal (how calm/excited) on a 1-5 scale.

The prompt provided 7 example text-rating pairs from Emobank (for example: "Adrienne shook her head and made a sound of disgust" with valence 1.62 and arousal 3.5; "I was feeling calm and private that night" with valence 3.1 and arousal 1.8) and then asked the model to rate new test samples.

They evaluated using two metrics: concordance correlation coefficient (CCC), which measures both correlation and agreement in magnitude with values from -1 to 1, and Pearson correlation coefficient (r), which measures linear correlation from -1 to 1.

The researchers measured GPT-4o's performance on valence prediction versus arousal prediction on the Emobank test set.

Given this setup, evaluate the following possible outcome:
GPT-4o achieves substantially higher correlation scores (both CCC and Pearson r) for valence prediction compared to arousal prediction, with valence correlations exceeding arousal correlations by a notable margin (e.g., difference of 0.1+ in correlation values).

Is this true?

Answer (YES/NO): YES